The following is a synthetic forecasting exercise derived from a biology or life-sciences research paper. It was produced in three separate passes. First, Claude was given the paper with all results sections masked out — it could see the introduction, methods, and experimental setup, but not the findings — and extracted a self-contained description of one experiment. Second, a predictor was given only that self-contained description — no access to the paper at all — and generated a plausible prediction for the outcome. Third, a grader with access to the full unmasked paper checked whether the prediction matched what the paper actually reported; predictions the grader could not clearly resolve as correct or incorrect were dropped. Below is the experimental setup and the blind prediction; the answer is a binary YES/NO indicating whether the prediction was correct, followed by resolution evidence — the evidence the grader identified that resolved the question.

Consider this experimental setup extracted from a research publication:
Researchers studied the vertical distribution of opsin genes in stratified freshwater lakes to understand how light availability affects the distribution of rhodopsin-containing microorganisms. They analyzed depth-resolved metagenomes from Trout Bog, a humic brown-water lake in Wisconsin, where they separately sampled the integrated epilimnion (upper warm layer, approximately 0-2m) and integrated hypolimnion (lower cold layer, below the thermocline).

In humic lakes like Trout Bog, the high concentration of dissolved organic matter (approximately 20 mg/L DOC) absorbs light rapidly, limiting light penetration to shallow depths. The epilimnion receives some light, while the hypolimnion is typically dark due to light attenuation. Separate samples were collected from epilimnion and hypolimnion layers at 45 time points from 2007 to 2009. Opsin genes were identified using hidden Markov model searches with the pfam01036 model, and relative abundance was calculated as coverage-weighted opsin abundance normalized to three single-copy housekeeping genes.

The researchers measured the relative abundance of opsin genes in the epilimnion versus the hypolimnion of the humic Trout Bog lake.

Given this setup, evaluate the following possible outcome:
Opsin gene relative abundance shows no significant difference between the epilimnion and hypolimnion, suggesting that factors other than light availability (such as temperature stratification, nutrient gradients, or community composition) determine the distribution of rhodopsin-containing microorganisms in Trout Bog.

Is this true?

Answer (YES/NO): NO